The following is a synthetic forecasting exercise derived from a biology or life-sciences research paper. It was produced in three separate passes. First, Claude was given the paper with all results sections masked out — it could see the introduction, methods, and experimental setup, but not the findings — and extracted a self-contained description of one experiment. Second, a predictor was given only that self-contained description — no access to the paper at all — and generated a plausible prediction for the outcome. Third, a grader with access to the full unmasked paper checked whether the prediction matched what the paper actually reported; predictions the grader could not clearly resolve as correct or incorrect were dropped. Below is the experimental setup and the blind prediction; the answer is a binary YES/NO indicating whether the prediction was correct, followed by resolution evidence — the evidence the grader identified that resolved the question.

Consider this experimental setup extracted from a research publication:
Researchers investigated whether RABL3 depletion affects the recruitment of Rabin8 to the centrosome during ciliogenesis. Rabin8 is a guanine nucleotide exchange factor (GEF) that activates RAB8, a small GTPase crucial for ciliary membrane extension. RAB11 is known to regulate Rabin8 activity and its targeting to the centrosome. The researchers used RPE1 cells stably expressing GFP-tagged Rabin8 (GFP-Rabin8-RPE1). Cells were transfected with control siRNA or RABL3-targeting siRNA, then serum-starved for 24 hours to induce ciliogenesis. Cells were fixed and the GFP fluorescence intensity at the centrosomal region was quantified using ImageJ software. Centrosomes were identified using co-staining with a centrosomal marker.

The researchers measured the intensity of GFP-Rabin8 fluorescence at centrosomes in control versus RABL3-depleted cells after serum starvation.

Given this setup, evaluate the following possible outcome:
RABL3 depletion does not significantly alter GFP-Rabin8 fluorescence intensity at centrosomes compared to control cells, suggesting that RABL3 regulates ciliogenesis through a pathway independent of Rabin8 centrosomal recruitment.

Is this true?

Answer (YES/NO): NO